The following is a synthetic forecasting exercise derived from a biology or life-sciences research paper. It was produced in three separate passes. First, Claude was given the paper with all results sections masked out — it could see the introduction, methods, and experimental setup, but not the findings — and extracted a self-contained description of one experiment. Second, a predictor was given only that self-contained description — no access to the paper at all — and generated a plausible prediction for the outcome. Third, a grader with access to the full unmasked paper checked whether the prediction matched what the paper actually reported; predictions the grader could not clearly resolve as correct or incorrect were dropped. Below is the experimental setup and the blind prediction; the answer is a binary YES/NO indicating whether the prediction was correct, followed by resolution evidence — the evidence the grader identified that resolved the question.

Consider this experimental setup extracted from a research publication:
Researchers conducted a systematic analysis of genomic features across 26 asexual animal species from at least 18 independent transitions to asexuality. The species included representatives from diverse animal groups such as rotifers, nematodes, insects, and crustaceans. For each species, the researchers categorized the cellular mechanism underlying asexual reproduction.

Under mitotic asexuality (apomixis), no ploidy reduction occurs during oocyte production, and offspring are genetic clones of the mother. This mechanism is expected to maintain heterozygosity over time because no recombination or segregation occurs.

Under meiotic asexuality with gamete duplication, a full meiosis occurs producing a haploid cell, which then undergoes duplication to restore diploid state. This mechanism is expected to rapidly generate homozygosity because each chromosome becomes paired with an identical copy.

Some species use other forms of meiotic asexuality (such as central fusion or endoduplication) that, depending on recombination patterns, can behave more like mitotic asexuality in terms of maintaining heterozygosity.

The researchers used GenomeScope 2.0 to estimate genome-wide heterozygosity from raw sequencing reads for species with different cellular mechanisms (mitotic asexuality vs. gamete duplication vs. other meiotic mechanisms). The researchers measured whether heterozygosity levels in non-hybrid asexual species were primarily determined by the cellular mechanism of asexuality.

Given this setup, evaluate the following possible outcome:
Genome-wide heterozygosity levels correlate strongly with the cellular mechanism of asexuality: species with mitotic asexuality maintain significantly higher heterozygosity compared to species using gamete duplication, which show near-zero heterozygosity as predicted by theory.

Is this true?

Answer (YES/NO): NO